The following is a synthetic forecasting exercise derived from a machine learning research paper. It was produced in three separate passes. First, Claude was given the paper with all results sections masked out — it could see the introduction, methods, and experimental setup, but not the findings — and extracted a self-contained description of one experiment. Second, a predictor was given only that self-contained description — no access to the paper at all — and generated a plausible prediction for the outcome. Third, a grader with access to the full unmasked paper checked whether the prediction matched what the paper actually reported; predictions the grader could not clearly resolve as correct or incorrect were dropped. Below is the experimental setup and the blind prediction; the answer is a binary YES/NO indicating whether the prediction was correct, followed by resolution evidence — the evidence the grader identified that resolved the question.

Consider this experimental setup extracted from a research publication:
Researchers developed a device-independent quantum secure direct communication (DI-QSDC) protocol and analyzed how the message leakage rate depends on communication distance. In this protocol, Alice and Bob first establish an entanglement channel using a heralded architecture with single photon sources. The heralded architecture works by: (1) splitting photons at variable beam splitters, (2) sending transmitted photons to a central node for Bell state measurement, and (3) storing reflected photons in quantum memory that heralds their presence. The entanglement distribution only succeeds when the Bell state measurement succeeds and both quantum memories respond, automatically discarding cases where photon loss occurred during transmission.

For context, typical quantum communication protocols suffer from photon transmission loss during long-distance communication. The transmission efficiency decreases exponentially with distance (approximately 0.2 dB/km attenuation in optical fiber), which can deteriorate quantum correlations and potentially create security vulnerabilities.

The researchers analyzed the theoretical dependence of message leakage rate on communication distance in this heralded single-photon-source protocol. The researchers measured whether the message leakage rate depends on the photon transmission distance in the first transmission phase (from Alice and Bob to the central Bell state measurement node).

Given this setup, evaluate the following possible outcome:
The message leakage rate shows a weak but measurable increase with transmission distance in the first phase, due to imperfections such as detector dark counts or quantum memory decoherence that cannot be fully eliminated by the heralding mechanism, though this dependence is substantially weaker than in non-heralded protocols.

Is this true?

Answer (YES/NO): NO